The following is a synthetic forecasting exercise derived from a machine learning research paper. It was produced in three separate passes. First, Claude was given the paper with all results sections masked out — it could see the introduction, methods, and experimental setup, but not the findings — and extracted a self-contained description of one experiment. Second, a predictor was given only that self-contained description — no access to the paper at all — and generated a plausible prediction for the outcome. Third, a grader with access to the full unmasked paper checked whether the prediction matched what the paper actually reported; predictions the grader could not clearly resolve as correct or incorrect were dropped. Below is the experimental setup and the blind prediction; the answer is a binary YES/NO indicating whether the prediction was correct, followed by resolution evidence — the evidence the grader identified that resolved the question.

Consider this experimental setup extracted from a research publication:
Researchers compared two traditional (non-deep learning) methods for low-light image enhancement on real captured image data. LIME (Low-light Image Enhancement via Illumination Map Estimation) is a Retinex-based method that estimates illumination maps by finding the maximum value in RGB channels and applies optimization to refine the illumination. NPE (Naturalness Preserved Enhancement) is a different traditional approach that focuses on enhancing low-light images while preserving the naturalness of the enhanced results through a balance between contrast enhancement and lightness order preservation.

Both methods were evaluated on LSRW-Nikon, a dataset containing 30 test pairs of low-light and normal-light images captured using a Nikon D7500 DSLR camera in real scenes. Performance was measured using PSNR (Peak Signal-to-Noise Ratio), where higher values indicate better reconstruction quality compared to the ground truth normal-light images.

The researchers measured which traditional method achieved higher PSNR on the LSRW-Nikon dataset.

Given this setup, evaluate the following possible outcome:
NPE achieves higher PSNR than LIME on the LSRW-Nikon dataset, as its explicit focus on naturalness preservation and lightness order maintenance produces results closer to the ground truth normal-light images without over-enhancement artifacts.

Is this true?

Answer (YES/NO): YES